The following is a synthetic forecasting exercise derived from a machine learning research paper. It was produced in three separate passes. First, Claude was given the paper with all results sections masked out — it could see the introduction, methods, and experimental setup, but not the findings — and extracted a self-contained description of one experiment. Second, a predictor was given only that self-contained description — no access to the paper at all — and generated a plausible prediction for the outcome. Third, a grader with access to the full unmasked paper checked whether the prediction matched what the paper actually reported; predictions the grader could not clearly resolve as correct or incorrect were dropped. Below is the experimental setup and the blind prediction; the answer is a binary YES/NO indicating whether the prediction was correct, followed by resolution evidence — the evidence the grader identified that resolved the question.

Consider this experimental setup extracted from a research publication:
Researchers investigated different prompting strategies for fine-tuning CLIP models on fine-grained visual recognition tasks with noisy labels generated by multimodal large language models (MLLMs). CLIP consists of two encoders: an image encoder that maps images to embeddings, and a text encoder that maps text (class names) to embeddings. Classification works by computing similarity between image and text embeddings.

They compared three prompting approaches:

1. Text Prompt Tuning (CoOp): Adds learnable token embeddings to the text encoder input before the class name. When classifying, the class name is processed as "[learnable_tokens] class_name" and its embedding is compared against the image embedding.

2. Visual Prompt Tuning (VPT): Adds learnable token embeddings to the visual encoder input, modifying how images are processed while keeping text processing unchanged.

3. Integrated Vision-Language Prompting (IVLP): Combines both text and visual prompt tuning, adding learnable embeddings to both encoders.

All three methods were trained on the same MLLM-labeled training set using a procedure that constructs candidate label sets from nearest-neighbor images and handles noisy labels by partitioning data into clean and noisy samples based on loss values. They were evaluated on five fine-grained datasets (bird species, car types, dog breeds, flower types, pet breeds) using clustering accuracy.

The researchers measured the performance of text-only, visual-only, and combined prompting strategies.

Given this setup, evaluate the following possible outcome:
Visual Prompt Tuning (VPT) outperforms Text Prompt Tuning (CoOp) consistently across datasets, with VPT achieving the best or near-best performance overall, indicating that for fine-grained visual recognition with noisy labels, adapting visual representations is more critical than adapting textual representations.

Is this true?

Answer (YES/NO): NO